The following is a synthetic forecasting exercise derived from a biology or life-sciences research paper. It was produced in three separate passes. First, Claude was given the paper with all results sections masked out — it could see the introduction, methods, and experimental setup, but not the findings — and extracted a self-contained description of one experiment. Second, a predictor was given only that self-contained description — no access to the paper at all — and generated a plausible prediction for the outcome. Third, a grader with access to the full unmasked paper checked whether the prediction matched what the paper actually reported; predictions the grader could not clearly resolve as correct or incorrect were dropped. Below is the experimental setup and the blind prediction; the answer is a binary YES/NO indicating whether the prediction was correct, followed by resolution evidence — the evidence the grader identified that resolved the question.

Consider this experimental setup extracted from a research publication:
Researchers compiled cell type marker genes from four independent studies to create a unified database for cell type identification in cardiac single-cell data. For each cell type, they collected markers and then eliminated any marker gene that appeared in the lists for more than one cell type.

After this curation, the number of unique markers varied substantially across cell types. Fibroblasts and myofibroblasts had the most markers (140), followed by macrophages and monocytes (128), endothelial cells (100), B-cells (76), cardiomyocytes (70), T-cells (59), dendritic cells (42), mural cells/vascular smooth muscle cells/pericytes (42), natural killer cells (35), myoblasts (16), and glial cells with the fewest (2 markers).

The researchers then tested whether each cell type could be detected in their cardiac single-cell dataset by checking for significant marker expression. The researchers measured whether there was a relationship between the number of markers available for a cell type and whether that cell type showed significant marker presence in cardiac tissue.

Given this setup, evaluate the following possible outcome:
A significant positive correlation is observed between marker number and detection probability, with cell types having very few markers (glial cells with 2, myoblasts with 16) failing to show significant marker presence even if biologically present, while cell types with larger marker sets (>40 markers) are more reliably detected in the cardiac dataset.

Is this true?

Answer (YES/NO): NO